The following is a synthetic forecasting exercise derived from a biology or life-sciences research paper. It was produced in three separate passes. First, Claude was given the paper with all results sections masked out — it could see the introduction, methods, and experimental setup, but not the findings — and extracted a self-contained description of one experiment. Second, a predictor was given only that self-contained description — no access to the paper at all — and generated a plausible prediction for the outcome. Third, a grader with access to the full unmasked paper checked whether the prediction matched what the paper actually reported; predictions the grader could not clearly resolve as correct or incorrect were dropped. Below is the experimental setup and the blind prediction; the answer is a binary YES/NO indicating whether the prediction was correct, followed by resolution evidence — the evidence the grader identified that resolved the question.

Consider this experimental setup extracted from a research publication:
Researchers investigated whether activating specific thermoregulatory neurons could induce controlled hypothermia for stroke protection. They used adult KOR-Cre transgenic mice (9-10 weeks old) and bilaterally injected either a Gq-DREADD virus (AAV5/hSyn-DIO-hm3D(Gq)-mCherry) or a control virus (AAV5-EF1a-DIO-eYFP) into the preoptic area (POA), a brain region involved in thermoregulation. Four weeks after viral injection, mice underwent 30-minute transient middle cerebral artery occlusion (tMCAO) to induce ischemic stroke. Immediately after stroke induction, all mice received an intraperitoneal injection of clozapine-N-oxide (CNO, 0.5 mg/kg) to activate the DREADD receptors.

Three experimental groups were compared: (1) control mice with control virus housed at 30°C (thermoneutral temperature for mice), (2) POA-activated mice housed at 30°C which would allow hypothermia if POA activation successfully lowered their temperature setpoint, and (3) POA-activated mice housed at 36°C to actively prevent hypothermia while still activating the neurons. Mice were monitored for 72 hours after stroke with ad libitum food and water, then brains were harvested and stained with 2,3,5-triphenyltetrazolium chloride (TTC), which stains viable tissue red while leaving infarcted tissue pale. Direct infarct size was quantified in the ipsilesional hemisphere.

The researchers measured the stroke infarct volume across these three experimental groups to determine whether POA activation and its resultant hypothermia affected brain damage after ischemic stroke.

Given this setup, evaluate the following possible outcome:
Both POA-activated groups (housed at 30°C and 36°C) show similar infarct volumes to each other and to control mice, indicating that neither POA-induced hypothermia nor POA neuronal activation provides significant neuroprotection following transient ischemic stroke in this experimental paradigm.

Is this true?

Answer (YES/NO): NO